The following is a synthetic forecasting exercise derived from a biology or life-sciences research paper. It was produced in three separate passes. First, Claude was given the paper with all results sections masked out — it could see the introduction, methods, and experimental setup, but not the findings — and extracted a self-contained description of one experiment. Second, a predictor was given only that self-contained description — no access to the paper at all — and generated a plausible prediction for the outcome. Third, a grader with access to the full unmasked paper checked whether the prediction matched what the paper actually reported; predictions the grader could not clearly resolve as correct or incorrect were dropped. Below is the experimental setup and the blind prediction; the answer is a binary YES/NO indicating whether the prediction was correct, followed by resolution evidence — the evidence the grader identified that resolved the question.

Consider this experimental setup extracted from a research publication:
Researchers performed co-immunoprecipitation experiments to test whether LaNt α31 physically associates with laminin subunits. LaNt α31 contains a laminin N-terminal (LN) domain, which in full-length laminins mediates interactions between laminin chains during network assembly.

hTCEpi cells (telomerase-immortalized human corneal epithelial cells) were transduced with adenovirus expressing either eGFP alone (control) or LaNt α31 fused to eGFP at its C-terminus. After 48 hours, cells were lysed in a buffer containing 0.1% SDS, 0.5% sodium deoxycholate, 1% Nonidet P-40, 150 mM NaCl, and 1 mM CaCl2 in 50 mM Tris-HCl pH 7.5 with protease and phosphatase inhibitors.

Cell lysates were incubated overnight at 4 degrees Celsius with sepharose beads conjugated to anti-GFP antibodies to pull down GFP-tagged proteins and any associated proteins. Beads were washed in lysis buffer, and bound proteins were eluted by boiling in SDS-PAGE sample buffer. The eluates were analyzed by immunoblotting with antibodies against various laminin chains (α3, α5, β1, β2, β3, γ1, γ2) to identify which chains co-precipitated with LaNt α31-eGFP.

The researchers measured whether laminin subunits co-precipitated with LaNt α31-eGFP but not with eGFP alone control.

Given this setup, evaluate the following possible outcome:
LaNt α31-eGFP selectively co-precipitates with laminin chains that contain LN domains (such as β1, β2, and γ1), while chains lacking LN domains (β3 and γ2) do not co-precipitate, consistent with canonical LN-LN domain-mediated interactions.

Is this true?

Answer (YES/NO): NO